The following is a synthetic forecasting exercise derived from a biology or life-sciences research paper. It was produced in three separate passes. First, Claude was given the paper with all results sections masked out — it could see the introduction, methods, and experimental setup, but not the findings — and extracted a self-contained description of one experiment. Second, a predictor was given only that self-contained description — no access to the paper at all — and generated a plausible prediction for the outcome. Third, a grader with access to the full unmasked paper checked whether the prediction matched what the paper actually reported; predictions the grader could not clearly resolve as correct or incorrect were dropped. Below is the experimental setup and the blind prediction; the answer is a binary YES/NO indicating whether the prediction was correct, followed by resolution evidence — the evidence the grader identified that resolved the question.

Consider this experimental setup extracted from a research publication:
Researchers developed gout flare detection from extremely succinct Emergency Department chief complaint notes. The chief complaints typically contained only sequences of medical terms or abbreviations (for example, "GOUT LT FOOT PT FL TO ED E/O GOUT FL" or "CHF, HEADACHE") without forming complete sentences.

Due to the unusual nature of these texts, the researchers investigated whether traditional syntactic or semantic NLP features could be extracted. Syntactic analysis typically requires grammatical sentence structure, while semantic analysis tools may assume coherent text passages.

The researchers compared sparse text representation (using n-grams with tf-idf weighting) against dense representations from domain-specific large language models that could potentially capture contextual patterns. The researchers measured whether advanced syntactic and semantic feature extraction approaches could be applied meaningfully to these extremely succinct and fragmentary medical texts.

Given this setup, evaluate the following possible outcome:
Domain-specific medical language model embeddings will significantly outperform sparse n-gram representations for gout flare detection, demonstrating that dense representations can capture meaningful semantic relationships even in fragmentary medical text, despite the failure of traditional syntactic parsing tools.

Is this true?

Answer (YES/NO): NO